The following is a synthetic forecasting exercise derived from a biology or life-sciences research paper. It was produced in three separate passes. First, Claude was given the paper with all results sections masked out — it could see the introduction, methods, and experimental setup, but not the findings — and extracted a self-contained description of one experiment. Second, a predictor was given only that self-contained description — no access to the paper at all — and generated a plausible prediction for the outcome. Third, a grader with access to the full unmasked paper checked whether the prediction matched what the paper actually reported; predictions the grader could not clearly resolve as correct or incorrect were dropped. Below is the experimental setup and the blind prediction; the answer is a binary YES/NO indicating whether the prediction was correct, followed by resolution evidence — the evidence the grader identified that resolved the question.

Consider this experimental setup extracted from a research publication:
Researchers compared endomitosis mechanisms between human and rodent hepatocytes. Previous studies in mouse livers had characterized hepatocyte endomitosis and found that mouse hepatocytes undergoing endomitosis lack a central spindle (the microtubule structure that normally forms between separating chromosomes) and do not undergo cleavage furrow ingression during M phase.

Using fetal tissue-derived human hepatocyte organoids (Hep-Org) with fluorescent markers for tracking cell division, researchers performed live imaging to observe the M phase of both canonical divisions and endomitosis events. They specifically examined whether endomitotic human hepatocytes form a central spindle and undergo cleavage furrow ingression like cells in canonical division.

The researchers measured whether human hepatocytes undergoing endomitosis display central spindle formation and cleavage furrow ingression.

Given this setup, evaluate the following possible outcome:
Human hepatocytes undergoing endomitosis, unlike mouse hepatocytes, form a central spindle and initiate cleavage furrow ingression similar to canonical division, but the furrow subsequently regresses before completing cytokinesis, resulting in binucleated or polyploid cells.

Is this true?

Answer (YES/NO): YES